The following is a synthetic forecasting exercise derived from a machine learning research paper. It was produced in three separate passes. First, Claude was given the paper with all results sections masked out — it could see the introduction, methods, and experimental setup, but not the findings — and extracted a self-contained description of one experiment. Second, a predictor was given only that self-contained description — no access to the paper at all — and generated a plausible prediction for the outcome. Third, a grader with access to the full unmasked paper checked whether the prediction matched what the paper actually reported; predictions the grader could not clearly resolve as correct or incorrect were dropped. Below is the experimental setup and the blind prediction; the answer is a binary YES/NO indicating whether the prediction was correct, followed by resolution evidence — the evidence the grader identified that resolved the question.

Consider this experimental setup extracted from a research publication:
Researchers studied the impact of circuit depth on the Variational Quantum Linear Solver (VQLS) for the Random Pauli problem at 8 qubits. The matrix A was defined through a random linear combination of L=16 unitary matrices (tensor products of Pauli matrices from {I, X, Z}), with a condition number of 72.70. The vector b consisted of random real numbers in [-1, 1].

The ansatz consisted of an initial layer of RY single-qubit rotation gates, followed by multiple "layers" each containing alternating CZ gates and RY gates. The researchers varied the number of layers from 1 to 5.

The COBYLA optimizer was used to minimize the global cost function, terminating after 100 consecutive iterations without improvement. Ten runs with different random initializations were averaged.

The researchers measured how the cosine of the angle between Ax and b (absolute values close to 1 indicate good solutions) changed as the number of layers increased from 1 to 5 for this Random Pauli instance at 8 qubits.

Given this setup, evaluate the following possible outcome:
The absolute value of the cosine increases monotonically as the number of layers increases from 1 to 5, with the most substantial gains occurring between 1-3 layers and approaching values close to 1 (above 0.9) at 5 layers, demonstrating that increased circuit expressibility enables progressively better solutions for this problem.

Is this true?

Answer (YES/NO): NO